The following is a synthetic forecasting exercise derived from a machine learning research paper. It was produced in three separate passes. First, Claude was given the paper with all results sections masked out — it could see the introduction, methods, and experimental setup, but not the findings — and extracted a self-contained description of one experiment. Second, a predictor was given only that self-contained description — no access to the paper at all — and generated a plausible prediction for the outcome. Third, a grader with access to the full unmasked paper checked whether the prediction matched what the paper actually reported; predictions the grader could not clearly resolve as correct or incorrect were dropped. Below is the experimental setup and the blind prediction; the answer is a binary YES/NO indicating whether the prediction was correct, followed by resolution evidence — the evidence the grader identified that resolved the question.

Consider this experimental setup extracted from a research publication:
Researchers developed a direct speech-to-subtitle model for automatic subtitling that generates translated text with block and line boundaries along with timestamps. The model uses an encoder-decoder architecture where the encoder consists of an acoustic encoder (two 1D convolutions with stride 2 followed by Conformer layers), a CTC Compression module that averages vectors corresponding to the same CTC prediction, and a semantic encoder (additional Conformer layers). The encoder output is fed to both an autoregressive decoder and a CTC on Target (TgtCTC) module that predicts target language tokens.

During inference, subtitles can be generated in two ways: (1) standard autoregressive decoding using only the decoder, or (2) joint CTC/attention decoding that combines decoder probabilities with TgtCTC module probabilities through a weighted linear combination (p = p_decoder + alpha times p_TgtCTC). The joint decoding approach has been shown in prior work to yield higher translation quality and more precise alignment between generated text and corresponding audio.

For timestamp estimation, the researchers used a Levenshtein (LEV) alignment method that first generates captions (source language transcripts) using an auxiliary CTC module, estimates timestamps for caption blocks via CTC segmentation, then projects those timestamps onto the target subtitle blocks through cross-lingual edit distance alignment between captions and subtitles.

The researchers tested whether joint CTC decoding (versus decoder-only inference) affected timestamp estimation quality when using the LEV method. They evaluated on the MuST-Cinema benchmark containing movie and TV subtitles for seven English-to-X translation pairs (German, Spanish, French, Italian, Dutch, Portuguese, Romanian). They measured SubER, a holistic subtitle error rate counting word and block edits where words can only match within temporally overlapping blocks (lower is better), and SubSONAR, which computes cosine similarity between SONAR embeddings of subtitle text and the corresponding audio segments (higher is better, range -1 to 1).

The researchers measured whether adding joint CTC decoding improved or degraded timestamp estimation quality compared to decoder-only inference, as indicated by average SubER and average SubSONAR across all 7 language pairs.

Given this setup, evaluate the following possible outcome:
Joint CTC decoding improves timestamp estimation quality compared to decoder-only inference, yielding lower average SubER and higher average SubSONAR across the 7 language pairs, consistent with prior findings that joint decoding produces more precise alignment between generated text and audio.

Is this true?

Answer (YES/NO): NO